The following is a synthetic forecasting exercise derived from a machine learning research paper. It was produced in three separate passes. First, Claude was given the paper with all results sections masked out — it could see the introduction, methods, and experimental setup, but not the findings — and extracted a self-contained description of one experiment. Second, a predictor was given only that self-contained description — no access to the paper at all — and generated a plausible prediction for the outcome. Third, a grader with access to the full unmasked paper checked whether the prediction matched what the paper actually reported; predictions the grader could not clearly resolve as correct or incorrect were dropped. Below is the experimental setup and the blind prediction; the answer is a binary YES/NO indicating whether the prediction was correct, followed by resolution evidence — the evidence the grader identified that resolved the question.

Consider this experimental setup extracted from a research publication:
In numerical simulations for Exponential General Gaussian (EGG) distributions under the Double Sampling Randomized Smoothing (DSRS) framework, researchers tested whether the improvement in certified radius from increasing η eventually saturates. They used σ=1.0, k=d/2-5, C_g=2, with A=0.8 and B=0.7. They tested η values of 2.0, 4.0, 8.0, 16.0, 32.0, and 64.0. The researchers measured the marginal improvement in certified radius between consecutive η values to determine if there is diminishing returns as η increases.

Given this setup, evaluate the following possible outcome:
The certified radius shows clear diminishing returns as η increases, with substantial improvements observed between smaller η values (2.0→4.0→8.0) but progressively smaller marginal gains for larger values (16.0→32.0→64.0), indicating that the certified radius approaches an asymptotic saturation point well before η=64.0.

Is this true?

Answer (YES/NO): YES